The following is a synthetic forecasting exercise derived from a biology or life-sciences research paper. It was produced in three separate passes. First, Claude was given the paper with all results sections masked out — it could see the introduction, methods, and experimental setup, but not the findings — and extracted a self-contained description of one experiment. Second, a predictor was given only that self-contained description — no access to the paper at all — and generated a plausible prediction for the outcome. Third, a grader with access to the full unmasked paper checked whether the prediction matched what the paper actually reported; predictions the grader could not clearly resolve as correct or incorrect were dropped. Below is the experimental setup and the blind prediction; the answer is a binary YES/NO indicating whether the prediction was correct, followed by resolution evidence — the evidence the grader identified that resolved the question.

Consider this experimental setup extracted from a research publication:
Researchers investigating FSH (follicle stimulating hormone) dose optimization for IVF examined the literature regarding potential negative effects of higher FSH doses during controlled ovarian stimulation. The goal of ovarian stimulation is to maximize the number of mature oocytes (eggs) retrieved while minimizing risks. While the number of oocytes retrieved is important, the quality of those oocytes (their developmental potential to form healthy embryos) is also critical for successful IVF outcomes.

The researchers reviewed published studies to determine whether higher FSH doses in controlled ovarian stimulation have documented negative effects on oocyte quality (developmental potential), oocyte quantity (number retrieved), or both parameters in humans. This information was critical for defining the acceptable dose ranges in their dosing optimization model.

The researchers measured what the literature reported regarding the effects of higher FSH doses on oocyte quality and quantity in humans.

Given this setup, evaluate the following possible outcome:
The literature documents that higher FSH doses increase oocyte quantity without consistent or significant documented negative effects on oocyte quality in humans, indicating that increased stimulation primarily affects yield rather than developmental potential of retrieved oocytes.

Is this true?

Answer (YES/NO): NO